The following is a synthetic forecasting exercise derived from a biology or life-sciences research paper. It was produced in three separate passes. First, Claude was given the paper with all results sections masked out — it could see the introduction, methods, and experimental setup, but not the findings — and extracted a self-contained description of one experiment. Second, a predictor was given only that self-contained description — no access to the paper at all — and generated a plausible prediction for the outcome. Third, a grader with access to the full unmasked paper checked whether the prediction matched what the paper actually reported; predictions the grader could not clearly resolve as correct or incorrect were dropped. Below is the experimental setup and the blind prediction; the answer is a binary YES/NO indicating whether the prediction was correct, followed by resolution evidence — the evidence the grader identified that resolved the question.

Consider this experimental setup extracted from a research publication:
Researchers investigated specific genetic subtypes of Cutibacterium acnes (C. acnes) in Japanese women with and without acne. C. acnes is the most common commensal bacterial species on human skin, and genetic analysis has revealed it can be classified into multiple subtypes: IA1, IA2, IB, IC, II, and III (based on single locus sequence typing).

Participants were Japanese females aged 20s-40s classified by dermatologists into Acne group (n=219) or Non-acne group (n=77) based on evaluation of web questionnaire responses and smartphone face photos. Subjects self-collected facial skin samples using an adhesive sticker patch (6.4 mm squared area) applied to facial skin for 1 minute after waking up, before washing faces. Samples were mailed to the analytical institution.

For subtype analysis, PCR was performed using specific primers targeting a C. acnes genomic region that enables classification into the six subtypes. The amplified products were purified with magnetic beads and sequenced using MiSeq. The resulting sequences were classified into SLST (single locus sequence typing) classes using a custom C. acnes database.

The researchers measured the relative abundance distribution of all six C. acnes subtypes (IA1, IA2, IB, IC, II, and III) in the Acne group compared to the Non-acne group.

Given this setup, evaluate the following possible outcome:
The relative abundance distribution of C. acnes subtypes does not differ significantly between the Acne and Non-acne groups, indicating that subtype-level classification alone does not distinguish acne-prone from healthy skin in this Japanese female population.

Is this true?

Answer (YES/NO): NO